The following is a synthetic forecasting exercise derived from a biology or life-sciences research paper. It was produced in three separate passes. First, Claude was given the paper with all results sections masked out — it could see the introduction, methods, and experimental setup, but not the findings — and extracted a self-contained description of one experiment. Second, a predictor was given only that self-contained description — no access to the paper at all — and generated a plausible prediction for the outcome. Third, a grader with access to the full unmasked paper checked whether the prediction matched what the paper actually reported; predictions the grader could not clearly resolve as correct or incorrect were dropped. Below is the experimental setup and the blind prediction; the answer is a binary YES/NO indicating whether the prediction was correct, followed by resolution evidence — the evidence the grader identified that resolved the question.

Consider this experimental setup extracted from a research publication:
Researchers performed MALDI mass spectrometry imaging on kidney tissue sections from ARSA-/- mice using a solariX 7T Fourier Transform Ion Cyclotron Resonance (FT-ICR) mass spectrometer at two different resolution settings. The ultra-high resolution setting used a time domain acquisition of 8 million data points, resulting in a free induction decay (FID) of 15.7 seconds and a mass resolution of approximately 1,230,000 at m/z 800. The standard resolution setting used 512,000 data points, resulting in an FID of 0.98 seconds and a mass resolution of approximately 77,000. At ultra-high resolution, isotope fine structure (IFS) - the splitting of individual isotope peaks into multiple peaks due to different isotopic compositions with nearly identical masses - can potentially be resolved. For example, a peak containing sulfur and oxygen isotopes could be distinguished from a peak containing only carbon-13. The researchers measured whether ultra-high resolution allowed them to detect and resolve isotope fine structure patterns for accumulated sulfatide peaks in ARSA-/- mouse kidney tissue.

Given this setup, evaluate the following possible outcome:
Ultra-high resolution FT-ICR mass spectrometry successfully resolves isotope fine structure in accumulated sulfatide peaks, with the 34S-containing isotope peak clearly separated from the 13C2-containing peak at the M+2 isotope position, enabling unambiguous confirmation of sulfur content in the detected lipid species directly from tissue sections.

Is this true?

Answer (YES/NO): YES